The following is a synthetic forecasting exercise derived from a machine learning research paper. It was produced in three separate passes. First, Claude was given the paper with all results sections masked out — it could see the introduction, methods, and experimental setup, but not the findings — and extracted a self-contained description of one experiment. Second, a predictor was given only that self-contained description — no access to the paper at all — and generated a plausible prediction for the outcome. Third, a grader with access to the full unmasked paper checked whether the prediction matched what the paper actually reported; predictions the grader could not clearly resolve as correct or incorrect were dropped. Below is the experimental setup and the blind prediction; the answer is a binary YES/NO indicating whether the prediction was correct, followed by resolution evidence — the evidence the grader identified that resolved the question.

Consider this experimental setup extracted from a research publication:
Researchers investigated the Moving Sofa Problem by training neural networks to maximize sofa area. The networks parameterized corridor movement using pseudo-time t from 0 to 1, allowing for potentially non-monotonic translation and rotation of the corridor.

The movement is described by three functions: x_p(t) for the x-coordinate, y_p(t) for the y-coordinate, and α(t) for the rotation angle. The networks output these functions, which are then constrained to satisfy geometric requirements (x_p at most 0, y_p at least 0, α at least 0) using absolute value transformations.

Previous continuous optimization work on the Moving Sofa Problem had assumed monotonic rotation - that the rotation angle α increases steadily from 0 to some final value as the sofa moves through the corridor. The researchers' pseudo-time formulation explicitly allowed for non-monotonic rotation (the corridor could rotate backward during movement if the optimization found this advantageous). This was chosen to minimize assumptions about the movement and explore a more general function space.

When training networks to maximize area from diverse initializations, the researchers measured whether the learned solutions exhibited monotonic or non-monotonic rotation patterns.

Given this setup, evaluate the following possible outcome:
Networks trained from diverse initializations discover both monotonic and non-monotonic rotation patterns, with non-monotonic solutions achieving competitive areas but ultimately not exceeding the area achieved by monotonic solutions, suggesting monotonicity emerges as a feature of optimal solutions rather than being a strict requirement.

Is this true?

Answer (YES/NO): NO